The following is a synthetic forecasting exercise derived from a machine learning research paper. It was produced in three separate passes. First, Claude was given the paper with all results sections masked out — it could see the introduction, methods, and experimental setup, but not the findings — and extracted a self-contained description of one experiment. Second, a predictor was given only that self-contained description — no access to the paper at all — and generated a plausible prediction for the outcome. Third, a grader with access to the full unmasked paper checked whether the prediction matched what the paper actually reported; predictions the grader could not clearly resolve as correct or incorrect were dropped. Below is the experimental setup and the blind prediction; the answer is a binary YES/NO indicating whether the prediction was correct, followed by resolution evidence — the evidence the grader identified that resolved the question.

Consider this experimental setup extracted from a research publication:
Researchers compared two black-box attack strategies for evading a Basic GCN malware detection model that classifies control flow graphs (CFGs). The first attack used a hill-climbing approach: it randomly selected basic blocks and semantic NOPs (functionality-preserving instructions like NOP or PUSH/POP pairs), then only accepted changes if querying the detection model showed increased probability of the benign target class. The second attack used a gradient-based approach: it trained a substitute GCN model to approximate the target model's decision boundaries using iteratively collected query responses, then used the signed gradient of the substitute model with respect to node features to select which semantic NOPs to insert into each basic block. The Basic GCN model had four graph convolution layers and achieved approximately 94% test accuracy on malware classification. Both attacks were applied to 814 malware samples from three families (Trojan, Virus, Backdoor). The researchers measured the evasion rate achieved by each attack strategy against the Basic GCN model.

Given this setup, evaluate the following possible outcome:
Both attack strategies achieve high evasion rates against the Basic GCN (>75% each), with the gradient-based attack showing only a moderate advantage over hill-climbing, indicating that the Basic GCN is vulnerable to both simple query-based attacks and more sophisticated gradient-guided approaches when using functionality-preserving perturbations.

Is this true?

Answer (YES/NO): NO